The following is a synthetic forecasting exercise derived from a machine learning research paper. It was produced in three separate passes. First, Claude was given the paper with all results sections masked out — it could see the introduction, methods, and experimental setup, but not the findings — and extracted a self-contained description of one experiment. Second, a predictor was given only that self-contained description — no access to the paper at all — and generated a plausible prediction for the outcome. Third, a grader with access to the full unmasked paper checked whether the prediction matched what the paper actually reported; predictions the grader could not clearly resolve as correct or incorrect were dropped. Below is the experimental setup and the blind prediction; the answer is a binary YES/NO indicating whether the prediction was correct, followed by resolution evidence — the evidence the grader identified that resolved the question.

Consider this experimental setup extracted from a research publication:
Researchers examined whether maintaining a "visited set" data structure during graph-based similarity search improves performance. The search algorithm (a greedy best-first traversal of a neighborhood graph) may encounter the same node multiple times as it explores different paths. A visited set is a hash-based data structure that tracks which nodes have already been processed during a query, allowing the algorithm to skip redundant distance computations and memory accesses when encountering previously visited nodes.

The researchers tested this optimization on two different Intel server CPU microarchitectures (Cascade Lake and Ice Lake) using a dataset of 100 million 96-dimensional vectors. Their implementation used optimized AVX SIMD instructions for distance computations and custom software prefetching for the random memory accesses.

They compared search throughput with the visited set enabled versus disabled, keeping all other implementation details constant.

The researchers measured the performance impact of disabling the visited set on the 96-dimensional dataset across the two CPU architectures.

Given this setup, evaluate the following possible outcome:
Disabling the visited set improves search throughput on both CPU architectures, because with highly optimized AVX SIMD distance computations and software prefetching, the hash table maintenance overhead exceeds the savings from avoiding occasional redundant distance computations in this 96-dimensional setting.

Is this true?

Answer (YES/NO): YES